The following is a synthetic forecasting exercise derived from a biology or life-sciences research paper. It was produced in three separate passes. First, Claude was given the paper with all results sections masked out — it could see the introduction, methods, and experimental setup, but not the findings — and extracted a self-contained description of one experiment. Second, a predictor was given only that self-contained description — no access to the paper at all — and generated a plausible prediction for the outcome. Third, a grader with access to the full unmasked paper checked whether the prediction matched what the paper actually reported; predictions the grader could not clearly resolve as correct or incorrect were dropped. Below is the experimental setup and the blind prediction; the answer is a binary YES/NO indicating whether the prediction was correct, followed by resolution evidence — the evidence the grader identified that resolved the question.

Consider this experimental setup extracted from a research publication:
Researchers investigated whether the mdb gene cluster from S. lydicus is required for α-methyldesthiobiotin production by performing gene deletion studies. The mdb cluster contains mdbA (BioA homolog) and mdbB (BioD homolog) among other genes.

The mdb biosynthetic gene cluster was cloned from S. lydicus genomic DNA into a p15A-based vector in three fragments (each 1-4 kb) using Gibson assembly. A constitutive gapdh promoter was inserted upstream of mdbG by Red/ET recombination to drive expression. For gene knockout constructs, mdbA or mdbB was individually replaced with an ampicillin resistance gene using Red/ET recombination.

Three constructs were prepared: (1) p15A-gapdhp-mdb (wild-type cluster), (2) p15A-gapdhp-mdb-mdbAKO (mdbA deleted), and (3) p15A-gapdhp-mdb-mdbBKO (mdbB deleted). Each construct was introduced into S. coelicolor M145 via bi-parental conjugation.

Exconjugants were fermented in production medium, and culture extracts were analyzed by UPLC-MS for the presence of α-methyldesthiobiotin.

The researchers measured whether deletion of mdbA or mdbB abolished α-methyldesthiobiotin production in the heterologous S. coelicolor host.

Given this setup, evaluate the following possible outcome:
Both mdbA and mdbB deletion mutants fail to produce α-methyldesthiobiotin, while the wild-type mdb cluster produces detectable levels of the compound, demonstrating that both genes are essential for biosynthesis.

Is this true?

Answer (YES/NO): NO